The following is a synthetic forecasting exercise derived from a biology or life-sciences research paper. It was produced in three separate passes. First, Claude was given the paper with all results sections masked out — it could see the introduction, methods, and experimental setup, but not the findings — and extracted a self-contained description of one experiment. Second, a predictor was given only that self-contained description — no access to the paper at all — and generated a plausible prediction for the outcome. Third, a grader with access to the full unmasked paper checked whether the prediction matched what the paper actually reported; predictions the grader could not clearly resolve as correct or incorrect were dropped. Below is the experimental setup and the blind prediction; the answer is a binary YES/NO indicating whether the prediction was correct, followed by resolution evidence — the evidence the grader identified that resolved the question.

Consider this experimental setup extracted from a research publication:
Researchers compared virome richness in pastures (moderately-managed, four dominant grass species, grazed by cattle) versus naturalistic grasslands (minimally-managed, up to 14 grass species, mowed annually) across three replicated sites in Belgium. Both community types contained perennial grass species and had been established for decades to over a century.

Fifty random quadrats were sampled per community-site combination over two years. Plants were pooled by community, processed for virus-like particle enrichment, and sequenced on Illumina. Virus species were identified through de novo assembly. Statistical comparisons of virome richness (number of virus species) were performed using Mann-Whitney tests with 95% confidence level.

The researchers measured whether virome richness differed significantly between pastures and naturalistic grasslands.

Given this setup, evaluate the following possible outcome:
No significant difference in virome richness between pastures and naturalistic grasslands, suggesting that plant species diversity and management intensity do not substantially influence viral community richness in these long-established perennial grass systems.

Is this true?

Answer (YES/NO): NO